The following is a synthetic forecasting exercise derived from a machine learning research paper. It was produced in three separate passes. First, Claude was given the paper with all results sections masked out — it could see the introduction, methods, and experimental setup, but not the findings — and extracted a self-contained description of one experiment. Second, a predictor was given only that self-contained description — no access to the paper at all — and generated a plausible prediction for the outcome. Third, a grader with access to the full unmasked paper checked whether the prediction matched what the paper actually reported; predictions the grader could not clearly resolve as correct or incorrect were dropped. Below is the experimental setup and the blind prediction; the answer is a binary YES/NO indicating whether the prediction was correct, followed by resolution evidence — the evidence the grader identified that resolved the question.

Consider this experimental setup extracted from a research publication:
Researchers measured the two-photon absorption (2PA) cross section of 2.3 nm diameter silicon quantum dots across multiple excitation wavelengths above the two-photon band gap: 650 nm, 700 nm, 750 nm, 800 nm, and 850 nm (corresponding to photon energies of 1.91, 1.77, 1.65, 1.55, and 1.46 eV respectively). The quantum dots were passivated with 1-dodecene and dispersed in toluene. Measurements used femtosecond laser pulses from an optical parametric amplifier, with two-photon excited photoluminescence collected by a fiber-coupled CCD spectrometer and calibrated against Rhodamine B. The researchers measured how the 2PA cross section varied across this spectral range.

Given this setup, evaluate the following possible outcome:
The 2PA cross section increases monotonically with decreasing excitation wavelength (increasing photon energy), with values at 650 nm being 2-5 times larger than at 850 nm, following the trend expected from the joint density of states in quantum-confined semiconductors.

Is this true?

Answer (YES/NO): NO